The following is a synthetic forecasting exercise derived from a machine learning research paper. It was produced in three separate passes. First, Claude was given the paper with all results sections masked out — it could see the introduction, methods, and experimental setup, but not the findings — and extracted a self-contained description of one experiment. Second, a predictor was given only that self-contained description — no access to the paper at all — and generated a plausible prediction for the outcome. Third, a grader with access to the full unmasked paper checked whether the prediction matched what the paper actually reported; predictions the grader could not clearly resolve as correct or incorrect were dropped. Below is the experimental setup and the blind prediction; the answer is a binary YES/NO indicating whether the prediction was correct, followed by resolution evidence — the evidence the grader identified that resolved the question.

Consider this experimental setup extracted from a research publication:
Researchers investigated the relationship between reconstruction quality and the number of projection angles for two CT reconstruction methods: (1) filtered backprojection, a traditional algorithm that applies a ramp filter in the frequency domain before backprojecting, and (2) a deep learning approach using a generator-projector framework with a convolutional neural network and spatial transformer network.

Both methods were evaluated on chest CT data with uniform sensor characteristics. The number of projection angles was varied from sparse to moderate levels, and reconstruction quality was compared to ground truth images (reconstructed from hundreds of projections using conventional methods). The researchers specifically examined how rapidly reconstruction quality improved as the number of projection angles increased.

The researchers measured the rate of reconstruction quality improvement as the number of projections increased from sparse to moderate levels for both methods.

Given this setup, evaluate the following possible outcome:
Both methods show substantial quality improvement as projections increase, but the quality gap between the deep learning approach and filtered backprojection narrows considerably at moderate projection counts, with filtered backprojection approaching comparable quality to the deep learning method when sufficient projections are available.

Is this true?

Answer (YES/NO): YES